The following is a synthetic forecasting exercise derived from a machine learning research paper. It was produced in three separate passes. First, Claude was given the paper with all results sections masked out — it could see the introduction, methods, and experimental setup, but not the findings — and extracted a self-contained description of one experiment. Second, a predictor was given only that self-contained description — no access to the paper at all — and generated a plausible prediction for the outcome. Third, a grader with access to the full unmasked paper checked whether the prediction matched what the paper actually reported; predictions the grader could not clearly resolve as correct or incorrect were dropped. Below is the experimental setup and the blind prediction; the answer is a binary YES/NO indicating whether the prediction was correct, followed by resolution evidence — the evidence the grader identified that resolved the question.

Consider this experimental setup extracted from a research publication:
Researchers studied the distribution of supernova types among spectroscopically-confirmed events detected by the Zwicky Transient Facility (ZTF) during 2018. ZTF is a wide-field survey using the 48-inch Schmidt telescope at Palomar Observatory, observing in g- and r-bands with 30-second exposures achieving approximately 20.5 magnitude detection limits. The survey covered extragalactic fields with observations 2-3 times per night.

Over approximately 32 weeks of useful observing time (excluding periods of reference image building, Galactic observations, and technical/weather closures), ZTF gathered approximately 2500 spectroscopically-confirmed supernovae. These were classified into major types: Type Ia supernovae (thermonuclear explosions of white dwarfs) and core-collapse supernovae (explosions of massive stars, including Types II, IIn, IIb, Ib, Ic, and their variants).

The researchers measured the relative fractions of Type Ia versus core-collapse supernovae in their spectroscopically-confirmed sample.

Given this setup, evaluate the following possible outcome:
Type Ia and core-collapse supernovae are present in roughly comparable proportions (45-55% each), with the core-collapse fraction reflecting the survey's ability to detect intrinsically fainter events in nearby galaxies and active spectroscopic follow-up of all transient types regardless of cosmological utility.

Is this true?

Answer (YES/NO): NO